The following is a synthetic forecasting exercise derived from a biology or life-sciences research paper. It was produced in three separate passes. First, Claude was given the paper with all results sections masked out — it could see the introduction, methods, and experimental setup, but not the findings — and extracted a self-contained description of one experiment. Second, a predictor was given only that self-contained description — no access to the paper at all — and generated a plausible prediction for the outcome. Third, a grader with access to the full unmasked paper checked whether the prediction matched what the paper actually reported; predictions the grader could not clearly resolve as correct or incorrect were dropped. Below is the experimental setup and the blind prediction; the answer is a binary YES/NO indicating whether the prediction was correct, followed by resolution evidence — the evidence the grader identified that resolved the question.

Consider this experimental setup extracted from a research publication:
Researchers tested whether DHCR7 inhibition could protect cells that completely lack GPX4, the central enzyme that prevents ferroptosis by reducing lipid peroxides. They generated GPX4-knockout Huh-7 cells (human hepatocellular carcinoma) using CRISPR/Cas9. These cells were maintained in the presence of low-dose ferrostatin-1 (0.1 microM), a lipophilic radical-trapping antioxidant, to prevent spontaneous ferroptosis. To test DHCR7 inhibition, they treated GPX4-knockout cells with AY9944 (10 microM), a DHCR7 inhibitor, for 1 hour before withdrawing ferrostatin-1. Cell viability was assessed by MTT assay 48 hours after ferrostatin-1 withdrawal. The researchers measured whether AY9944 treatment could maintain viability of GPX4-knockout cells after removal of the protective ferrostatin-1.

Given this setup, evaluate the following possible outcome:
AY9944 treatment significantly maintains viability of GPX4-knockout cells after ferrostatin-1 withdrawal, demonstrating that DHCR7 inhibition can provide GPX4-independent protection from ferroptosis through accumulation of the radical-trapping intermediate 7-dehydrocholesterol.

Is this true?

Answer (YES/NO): YES